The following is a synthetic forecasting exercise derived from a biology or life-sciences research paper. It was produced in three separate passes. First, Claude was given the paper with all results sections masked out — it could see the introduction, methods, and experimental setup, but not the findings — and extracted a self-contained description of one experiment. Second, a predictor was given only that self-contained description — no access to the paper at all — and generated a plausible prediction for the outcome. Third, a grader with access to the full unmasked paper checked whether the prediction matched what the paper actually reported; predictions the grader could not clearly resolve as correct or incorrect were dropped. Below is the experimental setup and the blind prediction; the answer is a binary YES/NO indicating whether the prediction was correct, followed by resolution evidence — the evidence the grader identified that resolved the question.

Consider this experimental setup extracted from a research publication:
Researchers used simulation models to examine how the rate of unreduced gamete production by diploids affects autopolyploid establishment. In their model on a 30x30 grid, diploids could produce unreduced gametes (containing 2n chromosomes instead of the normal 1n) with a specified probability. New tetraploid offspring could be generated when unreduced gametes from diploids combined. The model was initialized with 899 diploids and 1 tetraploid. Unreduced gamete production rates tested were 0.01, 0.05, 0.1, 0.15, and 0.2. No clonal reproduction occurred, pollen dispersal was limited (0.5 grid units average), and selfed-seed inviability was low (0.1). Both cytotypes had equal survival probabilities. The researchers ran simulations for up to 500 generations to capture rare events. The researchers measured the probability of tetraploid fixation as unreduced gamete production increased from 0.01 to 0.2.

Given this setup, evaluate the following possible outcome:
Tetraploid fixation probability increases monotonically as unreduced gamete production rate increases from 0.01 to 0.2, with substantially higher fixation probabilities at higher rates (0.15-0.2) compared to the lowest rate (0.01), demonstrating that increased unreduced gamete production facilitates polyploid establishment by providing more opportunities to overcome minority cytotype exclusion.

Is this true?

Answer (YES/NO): YES